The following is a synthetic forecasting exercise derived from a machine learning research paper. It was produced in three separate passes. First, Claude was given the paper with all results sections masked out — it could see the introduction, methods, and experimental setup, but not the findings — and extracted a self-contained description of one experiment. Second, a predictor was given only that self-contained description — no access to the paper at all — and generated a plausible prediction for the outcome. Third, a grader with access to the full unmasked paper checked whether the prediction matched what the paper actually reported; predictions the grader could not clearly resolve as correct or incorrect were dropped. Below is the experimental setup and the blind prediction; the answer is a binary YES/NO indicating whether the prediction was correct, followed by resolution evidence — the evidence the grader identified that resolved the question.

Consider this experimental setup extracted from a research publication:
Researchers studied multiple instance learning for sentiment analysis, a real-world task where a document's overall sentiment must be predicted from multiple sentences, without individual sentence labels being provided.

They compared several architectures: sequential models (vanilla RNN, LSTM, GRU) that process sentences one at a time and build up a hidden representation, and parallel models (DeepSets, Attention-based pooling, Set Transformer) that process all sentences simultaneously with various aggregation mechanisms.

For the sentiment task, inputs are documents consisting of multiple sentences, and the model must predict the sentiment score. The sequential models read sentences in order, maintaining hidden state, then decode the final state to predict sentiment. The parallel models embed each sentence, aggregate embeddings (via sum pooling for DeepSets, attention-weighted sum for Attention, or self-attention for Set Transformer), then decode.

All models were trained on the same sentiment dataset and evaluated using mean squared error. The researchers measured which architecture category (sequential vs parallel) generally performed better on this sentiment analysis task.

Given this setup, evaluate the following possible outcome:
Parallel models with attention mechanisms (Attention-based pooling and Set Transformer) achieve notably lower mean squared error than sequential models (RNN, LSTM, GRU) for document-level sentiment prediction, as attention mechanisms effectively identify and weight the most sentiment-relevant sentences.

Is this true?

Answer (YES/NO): NO